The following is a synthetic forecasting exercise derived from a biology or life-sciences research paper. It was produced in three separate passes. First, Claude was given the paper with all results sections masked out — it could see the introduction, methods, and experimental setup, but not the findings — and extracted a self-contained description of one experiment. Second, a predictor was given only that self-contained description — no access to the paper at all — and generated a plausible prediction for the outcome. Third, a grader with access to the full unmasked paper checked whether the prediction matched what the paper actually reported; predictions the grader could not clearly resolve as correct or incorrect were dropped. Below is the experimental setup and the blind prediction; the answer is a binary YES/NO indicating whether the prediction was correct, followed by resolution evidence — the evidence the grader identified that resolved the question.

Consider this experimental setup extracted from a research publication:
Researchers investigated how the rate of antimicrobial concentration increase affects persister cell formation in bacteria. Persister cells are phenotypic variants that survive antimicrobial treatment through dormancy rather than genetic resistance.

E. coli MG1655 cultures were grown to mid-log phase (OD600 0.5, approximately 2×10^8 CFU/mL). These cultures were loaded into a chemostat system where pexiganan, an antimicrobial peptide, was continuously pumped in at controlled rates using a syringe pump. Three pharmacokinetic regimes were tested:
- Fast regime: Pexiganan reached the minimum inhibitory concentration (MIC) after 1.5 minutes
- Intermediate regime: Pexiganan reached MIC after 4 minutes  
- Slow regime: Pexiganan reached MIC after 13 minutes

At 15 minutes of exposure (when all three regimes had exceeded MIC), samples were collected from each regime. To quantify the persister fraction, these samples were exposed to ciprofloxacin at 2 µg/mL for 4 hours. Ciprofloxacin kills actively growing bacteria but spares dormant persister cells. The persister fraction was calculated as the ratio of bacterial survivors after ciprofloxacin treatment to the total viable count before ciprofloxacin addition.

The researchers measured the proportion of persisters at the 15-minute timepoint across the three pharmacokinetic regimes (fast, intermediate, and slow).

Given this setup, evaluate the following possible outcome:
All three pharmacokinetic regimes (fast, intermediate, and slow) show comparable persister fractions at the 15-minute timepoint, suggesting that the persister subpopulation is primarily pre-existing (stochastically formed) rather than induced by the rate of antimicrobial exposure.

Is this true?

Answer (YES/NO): NO